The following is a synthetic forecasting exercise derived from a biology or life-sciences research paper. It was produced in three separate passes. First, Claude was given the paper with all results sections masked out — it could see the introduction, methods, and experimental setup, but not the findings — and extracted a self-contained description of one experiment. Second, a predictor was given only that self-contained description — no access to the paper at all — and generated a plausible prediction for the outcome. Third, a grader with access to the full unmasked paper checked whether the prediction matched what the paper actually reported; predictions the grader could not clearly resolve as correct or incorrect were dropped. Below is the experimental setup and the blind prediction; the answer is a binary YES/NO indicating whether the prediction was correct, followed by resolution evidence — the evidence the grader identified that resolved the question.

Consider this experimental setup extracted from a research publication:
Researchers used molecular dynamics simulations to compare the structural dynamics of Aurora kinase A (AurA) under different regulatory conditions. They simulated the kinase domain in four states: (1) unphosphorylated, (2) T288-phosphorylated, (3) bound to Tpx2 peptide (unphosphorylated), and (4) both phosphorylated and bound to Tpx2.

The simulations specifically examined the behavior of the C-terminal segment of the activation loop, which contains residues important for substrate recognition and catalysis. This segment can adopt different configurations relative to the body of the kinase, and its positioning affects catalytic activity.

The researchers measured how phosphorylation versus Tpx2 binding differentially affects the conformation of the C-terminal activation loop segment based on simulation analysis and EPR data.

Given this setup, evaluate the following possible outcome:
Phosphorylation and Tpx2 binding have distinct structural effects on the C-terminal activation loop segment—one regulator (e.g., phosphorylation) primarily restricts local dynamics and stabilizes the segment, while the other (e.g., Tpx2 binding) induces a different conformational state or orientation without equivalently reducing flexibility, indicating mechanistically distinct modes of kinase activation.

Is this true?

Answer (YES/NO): YES